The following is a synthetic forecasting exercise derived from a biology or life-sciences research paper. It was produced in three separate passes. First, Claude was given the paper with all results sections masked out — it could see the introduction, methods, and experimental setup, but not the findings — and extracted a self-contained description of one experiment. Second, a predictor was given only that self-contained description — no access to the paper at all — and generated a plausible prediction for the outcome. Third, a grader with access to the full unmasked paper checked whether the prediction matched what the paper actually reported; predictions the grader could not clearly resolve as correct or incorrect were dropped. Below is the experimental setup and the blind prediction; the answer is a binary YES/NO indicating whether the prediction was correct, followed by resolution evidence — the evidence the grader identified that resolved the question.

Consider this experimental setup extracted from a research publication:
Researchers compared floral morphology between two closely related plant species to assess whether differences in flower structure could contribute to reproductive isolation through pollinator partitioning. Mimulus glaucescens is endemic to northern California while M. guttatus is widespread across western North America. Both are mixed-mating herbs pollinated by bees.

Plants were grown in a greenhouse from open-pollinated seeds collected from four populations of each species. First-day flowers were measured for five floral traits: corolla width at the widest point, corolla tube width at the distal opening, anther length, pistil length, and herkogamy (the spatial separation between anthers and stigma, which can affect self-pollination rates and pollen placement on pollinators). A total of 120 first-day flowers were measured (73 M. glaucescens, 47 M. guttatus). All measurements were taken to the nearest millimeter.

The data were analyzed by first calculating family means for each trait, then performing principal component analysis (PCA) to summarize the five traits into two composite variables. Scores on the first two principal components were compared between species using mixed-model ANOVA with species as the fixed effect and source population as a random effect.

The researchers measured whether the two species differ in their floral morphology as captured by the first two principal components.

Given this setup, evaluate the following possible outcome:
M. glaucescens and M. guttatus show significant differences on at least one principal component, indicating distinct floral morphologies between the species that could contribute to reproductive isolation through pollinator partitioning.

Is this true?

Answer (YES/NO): NO